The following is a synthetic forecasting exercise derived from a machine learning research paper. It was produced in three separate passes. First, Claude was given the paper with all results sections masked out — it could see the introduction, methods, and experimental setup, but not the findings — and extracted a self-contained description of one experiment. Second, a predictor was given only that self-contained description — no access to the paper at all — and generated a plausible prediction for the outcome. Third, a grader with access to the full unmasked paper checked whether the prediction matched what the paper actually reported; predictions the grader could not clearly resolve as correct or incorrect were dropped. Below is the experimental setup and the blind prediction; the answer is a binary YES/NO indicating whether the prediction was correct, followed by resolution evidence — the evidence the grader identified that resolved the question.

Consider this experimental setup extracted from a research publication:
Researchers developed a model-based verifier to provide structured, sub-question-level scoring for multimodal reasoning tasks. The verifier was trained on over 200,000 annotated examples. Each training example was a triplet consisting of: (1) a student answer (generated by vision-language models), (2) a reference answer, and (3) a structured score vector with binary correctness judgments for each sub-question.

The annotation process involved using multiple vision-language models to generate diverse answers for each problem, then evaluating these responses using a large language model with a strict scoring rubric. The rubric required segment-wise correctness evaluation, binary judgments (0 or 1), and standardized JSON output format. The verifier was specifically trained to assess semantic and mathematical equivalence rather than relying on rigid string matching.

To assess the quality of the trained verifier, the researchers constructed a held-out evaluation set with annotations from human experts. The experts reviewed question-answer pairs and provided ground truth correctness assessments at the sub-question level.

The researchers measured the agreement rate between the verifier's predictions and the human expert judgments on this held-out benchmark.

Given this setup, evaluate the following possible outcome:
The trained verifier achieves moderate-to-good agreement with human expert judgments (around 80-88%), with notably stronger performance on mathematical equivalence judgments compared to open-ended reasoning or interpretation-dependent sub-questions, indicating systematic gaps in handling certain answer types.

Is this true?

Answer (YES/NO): NO